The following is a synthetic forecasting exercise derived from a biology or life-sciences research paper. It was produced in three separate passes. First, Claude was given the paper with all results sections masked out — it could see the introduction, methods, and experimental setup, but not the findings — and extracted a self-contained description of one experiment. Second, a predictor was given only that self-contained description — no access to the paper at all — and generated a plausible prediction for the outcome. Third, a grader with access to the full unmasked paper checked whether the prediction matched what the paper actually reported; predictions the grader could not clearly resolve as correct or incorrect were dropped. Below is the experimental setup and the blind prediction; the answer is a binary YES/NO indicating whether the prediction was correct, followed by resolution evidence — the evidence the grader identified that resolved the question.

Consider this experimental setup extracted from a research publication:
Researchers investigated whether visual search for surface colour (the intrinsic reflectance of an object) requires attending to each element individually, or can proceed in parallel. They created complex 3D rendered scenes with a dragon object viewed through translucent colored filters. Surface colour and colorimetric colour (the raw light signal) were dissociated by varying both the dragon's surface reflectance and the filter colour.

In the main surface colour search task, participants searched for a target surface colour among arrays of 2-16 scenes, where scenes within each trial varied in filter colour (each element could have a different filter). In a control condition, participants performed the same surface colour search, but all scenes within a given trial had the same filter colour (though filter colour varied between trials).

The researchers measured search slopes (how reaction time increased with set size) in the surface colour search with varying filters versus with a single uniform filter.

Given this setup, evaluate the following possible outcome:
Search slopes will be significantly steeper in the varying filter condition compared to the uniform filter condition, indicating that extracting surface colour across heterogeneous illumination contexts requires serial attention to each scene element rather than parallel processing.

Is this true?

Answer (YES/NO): YES